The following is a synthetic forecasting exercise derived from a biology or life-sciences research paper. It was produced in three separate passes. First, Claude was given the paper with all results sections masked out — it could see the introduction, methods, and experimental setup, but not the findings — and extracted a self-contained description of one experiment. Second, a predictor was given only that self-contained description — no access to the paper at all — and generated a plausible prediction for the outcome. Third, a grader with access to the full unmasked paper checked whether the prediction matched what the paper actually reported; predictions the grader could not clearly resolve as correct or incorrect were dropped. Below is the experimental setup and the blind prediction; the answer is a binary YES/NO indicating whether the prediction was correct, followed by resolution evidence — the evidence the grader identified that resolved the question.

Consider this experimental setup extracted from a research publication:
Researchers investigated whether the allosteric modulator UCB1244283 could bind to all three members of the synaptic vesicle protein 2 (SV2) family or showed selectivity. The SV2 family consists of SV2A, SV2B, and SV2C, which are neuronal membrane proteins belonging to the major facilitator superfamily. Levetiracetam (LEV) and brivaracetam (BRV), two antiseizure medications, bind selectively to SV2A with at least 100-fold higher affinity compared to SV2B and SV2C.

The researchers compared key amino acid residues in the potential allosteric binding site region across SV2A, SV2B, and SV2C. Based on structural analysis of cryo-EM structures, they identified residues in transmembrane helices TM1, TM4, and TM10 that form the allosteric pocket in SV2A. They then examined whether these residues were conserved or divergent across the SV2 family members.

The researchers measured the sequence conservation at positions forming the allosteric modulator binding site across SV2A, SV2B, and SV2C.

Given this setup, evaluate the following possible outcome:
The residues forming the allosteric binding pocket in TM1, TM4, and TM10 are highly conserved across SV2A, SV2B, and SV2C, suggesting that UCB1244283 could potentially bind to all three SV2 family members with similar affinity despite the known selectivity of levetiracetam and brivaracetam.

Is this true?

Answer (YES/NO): NO